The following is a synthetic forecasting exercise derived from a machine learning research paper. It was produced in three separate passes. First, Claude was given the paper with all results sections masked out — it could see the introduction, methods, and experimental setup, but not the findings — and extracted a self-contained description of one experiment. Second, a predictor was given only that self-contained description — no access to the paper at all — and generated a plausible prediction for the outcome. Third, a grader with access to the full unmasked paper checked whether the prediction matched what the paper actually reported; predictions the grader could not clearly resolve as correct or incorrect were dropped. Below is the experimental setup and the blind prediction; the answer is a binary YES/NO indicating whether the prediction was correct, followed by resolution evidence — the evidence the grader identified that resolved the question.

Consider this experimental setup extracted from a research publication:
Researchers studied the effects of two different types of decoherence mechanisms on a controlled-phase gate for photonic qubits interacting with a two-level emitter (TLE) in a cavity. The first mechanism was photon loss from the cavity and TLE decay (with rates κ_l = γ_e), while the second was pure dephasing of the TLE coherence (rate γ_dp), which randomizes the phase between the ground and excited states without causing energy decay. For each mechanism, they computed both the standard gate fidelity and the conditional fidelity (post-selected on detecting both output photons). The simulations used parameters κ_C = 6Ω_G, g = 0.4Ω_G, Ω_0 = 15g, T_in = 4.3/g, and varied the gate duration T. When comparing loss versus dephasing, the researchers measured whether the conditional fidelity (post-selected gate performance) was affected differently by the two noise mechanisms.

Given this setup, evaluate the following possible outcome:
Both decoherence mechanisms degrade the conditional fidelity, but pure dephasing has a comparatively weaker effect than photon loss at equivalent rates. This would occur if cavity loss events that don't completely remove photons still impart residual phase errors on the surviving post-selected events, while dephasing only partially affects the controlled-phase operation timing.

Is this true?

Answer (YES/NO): NO